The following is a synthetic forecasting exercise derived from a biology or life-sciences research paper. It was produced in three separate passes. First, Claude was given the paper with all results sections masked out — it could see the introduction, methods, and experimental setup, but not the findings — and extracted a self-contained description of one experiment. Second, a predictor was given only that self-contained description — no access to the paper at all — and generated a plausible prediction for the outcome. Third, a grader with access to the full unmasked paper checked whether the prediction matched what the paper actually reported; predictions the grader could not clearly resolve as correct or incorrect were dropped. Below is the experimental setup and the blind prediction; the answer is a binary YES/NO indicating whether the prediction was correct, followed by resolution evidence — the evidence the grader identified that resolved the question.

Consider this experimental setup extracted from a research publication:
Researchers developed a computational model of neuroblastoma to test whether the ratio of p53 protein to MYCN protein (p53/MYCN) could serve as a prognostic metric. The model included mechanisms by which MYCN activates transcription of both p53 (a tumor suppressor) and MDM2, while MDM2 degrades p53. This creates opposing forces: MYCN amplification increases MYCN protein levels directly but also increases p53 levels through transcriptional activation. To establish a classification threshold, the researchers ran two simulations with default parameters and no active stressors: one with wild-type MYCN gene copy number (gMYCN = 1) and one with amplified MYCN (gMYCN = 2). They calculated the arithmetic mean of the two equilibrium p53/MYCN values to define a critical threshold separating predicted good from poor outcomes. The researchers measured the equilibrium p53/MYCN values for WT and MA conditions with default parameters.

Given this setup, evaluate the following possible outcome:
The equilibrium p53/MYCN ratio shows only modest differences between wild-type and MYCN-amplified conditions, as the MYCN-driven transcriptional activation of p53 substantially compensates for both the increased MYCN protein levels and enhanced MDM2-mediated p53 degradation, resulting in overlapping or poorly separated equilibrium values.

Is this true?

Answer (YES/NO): NO